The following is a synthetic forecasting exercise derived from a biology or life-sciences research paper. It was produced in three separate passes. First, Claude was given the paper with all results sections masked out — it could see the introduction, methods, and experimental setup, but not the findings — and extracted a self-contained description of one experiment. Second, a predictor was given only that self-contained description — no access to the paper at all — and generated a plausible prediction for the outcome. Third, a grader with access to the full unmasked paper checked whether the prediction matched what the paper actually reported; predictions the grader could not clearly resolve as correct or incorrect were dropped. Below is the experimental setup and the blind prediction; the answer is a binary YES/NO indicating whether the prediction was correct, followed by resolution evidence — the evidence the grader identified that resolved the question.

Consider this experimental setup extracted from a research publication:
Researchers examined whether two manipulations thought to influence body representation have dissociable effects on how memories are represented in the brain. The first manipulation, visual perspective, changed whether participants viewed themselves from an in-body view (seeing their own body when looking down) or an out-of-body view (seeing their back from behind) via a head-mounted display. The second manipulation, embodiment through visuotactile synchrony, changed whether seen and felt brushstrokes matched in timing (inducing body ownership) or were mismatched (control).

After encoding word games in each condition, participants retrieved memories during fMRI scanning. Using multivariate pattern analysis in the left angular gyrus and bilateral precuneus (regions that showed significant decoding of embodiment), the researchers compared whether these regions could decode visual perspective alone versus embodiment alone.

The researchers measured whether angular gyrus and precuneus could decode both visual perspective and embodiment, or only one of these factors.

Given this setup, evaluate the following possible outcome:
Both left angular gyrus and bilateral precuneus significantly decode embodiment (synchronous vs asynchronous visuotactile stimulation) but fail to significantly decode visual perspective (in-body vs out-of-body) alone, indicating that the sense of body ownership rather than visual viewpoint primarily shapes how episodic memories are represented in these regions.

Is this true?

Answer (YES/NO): YES